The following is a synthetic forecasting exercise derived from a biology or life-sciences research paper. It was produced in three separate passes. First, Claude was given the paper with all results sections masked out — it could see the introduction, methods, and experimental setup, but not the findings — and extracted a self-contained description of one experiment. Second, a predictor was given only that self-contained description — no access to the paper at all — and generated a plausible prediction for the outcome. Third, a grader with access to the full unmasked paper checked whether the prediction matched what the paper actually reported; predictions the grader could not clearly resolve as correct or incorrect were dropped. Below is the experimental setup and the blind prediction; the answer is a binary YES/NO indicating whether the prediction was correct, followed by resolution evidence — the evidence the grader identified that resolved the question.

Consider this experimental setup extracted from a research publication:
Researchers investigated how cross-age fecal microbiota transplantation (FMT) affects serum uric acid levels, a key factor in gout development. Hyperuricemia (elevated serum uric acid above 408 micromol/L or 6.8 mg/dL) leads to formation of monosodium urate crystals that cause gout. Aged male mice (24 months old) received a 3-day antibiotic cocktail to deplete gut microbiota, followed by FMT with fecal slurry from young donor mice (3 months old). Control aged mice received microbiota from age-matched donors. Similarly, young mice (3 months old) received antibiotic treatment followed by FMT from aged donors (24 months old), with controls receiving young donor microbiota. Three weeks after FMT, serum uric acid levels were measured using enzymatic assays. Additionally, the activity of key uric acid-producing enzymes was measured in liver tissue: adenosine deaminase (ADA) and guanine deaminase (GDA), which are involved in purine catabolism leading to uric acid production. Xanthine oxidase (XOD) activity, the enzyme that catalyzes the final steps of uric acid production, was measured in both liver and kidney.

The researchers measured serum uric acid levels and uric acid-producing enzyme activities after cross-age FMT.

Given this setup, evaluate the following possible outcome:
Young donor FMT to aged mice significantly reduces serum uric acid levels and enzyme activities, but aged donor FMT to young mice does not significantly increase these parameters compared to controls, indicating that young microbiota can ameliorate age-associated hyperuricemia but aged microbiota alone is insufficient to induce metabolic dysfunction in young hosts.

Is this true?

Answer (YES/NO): NO